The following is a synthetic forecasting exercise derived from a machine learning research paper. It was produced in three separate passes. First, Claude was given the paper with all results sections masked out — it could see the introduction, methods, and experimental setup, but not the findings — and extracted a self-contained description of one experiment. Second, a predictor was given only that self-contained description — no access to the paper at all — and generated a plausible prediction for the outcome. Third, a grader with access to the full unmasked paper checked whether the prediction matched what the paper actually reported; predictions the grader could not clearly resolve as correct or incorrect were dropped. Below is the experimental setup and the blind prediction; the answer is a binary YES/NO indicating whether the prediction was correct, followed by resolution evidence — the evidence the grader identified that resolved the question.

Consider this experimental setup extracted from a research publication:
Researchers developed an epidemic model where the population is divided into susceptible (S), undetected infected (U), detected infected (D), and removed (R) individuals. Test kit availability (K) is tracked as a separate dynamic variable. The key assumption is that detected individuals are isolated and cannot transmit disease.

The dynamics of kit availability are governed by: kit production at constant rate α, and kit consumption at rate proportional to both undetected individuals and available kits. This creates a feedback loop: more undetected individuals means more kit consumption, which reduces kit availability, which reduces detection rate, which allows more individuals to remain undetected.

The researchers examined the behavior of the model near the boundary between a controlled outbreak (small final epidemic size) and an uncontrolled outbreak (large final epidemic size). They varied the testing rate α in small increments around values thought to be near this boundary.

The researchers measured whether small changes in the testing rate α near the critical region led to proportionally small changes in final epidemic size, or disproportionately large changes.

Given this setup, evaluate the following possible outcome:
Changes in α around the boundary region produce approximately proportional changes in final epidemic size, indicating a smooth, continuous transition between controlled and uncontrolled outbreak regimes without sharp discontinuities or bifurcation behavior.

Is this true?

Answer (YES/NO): NO